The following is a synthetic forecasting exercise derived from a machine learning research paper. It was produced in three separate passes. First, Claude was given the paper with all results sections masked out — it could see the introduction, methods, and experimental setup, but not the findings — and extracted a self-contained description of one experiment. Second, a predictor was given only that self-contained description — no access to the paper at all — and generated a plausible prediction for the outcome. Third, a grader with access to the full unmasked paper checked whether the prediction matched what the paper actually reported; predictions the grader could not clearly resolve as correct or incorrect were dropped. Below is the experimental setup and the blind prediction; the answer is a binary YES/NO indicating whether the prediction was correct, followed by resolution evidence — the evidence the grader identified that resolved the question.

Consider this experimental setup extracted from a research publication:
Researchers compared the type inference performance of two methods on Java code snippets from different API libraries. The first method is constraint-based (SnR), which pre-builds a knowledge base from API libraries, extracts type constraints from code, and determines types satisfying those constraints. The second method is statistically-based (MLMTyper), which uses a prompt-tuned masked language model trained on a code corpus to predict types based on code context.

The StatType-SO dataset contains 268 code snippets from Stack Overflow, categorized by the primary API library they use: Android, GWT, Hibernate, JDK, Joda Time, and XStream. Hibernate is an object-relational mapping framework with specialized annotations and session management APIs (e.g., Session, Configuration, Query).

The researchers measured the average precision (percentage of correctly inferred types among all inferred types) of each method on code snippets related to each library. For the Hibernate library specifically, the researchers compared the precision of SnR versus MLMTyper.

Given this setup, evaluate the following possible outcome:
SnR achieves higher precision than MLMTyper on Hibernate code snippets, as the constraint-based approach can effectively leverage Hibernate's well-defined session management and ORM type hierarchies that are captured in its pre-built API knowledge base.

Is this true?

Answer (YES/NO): YES